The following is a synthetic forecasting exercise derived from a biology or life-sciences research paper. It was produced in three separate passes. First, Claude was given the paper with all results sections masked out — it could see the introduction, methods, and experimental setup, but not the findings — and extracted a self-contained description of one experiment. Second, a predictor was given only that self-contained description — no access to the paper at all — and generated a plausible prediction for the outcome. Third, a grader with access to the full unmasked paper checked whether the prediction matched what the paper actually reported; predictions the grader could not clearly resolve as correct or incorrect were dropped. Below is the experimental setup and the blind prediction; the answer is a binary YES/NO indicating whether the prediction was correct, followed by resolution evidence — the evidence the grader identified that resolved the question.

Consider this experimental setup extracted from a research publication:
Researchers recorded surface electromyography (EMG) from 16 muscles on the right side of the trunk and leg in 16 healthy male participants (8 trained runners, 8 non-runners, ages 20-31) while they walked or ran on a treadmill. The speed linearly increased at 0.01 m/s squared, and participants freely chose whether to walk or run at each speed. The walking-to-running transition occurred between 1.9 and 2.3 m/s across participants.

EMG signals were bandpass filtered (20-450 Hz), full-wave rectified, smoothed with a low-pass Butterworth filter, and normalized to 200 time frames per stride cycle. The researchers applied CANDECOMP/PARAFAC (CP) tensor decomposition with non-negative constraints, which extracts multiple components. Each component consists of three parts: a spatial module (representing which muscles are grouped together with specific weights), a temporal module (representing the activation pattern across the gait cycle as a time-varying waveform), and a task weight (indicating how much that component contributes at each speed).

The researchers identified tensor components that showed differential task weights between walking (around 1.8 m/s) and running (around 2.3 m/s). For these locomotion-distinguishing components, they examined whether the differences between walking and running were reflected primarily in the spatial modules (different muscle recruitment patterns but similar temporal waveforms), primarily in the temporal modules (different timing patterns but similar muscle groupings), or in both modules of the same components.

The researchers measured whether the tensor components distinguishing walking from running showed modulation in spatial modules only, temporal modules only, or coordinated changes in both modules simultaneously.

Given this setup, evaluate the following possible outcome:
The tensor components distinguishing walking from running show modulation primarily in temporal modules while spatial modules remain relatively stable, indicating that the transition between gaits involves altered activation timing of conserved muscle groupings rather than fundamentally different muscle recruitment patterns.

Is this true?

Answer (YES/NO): NO